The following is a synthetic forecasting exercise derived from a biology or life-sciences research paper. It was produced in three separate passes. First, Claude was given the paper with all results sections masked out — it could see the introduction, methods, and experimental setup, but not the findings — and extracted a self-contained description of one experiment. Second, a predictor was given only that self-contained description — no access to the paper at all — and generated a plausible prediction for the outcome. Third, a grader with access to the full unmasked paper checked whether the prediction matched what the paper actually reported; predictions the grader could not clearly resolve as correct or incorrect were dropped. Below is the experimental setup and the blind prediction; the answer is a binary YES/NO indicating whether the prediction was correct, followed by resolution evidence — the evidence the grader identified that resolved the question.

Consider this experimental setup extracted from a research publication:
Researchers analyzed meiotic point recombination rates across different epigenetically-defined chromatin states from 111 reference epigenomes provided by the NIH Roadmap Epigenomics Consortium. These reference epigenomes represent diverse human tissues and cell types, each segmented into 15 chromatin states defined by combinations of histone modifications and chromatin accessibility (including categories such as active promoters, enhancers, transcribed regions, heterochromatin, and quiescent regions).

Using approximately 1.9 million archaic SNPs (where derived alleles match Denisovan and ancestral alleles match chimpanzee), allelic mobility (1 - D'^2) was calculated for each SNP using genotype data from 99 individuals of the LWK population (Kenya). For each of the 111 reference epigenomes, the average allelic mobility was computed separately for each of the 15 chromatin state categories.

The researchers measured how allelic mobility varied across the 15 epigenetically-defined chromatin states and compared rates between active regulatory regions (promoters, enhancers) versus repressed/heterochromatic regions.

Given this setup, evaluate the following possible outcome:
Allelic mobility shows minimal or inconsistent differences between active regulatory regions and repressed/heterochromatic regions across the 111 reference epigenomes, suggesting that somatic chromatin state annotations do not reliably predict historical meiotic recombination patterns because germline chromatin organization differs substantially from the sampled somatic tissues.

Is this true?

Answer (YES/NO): NO